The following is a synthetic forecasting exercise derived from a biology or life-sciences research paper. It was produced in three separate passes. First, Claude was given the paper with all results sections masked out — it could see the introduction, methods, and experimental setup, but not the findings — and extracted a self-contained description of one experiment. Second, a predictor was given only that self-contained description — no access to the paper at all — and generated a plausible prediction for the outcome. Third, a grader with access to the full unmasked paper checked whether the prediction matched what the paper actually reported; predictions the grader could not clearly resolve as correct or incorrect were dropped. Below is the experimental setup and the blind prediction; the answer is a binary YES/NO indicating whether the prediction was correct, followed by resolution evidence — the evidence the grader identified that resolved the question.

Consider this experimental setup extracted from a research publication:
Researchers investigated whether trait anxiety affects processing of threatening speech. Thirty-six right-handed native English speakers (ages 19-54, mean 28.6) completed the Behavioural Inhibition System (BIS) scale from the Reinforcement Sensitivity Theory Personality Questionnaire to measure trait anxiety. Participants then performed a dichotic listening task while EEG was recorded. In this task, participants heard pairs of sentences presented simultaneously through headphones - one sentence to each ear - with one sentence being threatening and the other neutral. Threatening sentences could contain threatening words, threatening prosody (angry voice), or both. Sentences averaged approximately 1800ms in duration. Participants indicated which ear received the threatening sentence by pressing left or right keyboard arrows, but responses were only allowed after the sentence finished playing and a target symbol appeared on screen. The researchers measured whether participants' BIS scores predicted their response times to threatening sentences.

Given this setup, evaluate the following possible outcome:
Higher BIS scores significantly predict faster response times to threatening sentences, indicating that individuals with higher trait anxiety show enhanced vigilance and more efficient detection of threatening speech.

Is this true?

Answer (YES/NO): NO